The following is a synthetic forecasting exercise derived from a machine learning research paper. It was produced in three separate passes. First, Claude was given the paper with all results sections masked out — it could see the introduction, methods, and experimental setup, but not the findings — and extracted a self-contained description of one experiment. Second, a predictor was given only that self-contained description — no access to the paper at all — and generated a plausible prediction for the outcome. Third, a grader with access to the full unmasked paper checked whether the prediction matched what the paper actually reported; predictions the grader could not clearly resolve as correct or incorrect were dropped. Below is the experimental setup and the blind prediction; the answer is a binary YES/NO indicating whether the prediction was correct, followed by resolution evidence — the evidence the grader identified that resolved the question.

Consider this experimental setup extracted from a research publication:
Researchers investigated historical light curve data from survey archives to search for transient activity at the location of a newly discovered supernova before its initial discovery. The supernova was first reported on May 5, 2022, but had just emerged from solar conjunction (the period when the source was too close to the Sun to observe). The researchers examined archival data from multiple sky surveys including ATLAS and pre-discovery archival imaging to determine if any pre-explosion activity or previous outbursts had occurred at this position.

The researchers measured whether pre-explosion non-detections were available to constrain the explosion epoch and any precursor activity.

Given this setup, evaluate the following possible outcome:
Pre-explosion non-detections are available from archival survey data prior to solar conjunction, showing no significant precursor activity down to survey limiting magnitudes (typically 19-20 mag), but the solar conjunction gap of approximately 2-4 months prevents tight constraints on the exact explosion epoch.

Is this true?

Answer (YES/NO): NO